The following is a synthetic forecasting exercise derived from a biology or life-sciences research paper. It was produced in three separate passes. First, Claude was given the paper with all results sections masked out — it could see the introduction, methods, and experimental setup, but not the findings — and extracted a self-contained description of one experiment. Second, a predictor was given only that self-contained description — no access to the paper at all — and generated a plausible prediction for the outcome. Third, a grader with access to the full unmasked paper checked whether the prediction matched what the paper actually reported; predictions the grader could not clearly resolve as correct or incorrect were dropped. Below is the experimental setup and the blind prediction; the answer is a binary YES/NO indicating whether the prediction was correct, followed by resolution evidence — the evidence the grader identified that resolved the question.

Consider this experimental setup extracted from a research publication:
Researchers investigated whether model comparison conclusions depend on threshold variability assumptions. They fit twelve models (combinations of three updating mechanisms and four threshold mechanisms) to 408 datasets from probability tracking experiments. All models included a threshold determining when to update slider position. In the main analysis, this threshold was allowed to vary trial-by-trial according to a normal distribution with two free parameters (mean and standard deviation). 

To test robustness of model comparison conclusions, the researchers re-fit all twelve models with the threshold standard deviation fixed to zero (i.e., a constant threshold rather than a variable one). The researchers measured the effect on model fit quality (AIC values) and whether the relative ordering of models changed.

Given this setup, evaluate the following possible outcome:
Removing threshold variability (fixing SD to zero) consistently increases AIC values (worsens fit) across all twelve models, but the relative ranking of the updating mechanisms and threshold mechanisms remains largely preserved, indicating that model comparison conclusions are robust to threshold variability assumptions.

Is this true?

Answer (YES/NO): YES